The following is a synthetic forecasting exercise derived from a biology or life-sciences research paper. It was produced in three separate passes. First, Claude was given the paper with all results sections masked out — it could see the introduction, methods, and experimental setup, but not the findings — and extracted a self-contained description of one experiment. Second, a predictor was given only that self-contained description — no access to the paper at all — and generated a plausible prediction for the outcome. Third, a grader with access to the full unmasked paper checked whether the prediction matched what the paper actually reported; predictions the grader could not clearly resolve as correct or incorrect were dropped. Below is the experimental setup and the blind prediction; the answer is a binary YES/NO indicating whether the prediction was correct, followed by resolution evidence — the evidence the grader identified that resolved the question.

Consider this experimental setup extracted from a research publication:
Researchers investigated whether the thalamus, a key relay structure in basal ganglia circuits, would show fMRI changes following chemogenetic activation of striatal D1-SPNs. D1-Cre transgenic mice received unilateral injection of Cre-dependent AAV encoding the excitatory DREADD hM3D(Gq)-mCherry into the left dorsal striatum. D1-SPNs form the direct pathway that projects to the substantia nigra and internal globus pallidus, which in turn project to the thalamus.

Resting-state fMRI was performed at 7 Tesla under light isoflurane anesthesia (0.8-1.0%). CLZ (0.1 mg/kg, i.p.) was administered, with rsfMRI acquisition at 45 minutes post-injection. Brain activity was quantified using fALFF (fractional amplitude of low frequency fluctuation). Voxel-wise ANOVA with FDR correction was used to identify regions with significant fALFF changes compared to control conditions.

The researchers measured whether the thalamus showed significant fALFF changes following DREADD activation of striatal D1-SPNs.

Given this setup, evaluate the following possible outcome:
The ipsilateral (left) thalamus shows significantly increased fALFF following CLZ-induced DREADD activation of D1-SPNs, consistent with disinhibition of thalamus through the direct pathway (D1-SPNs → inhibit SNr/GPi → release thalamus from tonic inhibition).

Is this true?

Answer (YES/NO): YES